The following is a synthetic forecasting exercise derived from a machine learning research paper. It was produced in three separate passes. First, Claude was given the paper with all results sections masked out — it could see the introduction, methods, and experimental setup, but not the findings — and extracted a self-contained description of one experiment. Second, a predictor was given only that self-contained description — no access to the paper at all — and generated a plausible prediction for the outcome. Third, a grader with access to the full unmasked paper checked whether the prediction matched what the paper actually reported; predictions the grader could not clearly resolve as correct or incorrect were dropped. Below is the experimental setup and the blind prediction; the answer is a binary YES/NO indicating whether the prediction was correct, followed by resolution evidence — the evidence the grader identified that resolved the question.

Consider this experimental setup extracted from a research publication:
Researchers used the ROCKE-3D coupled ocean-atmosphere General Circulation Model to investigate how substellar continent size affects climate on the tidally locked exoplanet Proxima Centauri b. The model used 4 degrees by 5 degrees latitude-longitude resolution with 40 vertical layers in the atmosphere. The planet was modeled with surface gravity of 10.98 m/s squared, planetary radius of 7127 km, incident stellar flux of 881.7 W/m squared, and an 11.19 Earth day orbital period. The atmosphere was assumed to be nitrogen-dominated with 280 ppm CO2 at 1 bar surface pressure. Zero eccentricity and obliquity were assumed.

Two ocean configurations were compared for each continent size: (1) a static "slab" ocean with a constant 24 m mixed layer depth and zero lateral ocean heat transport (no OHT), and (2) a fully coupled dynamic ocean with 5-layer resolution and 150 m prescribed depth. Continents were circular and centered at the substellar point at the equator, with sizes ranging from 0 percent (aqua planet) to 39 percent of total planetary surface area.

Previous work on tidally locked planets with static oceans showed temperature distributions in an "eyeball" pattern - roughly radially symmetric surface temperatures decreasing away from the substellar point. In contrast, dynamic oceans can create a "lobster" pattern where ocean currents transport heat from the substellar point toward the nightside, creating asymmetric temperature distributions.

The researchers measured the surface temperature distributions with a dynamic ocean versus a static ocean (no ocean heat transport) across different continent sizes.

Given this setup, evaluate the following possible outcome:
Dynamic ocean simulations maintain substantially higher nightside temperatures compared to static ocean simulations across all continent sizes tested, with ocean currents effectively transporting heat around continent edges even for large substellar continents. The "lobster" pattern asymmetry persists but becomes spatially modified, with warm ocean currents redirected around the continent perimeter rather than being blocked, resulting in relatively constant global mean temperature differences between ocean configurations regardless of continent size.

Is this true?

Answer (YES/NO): NO